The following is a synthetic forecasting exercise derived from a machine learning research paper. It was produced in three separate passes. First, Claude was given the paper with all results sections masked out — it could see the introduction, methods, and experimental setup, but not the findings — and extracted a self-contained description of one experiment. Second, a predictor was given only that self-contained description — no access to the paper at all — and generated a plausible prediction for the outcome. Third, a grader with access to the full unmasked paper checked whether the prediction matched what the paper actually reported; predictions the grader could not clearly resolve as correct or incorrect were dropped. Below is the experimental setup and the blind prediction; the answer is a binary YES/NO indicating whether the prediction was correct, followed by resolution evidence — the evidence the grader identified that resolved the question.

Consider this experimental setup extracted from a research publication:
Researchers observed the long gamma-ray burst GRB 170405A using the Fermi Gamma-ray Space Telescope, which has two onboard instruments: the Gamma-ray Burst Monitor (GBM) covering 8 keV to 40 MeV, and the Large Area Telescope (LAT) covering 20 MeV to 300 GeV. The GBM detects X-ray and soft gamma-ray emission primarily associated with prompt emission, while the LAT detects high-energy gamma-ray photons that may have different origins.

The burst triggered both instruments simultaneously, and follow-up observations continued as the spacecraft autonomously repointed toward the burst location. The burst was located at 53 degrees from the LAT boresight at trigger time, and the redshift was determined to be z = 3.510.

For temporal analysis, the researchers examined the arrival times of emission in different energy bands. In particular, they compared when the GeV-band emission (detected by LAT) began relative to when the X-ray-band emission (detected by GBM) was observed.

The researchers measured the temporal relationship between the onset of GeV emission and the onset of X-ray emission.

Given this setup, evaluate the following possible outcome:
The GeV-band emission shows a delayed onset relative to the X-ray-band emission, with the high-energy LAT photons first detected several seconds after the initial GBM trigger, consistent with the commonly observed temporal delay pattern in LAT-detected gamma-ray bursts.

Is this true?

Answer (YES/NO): YES